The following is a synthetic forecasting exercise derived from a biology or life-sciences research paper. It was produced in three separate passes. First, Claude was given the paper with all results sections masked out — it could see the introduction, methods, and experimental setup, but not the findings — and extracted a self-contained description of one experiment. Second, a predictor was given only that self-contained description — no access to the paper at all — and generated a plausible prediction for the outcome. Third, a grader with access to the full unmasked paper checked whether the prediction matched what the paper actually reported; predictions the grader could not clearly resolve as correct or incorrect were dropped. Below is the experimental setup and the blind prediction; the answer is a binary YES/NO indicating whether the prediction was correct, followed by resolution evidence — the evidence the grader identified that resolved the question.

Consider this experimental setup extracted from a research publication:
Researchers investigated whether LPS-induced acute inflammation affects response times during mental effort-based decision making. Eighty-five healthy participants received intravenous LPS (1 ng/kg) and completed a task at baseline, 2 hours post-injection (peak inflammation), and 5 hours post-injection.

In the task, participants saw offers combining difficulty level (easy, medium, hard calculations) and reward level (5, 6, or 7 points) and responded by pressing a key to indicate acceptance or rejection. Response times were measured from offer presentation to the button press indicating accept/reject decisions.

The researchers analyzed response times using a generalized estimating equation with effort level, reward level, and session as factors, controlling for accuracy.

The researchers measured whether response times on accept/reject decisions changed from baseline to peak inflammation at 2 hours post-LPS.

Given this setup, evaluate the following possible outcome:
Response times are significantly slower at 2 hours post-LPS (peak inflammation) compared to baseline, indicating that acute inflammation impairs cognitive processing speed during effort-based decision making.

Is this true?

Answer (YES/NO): NO